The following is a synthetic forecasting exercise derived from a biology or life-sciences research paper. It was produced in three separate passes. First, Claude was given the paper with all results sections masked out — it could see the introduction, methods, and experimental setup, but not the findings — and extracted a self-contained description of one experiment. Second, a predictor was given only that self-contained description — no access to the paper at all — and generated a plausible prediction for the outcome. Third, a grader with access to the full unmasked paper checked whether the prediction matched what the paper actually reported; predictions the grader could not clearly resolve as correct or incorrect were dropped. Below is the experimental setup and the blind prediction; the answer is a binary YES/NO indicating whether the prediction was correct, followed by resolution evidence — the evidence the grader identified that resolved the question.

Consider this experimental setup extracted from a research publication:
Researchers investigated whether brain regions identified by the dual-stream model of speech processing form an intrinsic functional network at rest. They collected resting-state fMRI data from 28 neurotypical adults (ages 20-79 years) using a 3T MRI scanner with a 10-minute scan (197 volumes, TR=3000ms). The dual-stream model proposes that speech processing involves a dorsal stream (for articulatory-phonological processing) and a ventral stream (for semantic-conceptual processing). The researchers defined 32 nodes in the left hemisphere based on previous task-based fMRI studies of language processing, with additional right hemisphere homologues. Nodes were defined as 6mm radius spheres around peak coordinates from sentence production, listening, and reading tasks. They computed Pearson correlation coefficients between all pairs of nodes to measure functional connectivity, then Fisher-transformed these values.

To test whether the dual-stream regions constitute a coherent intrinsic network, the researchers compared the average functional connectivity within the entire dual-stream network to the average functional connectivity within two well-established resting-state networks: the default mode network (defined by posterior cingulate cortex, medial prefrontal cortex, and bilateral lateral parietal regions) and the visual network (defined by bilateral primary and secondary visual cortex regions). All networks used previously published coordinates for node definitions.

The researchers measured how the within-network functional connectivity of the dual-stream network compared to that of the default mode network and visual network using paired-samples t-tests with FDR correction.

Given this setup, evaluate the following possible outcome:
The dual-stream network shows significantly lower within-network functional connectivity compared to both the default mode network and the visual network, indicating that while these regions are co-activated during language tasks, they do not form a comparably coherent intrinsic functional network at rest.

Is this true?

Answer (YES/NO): NO